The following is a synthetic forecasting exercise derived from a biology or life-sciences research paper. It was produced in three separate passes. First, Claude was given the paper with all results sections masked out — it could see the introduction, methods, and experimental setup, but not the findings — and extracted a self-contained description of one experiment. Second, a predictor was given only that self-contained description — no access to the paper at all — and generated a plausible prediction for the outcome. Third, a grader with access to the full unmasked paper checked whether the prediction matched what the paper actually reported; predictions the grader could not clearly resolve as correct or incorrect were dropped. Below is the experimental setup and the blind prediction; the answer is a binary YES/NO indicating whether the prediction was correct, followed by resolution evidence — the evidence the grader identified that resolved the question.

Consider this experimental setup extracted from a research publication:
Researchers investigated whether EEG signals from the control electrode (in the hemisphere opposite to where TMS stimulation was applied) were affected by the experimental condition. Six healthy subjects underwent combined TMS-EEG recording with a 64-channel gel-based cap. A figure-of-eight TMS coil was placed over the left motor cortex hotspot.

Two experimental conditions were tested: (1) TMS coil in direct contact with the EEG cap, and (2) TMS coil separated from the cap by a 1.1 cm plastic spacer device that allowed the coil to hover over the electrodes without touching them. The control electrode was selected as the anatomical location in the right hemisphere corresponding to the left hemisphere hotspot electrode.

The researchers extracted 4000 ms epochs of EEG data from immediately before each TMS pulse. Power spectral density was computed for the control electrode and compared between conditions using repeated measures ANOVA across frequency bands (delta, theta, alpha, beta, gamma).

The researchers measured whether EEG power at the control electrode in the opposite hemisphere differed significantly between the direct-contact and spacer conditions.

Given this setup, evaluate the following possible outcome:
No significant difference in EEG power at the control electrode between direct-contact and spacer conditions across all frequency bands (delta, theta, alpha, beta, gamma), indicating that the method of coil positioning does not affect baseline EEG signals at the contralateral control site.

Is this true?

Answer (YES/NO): YES